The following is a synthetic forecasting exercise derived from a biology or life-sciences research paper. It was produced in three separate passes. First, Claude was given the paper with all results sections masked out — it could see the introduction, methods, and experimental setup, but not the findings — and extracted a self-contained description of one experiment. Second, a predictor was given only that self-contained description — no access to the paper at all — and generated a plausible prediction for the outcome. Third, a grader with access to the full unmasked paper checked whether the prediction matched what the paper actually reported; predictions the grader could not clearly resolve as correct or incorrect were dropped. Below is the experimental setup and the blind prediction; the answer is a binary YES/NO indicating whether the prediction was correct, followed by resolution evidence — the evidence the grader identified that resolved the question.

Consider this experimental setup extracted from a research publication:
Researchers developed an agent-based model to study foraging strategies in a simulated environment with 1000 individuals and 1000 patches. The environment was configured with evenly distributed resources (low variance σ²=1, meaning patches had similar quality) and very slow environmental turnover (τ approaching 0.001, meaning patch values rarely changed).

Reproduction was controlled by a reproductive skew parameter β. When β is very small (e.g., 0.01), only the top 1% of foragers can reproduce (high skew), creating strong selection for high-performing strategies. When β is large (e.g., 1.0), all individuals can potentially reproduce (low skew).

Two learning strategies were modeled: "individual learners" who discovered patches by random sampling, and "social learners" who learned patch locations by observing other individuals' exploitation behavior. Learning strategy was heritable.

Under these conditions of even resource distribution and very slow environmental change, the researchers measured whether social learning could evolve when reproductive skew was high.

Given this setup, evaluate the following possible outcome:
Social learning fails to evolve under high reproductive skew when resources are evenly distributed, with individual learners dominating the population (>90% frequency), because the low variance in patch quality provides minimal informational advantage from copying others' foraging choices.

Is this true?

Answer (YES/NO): NO